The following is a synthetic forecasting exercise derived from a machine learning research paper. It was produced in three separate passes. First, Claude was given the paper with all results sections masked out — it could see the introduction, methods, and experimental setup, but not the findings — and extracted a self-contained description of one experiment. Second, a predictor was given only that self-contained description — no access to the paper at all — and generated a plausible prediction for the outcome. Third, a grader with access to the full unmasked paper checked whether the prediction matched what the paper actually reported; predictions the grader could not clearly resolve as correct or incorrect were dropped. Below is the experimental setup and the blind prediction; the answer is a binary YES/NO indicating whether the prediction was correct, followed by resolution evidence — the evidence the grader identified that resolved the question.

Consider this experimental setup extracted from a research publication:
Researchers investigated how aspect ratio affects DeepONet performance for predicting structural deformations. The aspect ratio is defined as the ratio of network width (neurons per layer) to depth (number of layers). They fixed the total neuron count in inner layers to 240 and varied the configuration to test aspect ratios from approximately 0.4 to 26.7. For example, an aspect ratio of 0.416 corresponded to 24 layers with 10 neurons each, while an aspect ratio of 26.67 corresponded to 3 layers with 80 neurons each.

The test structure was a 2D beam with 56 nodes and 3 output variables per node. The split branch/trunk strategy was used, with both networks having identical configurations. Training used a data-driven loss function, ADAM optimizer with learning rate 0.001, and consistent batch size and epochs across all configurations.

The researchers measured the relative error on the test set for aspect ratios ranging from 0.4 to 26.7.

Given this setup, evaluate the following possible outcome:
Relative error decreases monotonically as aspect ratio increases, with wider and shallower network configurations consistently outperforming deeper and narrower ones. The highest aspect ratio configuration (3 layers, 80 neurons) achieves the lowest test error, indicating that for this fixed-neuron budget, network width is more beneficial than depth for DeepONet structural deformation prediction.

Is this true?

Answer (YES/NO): NO